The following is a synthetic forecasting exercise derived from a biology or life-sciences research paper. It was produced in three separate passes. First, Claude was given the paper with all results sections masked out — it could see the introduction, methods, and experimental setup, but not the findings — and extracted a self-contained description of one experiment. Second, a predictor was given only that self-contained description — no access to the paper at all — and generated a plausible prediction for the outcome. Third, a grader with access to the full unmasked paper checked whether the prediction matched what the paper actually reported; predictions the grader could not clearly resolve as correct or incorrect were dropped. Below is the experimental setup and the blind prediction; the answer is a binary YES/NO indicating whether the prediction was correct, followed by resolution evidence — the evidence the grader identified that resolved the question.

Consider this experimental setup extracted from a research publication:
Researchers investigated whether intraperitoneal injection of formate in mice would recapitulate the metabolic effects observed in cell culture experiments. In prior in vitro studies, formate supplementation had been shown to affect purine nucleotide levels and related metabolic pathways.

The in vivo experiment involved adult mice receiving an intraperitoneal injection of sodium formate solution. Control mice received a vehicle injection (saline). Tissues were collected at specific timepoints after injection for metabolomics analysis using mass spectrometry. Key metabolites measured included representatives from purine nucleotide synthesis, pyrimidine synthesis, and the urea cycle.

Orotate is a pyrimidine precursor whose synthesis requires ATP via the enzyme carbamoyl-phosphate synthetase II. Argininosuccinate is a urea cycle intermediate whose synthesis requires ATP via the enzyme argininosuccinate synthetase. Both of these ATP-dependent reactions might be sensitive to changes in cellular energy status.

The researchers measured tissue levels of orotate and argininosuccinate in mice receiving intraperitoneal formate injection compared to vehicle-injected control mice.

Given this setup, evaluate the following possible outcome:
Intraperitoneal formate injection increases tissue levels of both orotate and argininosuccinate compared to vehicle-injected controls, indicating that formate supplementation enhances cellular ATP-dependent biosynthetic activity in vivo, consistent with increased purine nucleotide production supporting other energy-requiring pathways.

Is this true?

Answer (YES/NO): NO